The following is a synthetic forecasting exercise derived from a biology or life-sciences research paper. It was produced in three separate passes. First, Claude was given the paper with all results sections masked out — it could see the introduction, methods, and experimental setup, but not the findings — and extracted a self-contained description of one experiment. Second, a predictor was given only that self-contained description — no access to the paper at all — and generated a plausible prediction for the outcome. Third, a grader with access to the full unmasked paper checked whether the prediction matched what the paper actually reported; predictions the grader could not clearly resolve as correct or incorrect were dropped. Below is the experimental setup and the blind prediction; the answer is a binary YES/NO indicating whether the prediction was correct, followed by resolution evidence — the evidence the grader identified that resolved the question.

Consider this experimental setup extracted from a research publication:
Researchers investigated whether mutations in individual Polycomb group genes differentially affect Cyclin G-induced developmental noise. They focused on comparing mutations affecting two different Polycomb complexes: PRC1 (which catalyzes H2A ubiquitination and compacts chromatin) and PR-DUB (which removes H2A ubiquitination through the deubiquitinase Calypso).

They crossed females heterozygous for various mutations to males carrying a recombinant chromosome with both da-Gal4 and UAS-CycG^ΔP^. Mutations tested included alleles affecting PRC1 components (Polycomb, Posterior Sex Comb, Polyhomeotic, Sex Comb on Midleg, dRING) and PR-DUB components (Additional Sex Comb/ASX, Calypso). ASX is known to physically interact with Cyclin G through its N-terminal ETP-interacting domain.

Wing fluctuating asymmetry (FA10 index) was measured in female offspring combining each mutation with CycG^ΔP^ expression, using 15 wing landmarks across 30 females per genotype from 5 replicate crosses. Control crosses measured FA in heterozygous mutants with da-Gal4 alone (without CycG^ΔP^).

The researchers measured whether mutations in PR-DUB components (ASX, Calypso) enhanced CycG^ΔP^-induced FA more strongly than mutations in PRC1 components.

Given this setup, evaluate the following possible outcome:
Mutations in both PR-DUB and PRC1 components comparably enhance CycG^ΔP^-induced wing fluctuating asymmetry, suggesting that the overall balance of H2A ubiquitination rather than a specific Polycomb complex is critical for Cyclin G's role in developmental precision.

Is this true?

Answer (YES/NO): NO